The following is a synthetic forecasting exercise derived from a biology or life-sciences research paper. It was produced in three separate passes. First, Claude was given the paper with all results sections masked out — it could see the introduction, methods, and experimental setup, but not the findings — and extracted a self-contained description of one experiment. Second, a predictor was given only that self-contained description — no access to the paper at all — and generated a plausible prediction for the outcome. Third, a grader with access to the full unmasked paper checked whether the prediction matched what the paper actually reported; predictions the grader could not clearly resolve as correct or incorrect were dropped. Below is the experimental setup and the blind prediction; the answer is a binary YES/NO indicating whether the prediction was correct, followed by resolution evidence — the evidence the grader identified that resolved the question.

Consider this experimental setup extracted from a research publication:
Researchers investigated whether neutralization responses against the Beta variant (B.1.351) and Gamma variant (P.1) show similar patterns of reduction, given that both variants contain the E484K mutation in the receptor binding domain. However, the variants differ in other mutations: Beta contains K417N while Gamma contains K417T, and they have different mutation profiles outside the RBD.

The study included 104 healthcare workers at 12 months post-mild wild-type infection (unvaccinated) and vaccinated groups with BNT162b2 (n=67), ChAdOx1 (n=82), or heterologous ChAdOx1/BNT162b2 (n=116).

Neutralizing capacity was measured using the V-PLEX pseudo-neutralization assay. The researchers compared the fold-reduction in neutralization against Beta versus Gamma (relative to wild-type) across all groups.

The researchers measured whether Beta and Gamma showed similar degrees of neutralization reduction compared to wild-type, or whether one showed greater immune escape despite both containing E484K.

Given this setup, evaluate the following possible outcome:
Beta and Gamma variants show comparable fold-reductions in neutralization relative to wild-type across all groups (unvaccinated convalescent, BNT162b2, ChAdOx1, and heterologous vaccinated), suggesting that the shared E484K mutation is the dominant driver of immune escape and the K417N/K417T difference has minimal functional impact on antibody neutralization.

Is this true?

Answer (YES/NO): NO